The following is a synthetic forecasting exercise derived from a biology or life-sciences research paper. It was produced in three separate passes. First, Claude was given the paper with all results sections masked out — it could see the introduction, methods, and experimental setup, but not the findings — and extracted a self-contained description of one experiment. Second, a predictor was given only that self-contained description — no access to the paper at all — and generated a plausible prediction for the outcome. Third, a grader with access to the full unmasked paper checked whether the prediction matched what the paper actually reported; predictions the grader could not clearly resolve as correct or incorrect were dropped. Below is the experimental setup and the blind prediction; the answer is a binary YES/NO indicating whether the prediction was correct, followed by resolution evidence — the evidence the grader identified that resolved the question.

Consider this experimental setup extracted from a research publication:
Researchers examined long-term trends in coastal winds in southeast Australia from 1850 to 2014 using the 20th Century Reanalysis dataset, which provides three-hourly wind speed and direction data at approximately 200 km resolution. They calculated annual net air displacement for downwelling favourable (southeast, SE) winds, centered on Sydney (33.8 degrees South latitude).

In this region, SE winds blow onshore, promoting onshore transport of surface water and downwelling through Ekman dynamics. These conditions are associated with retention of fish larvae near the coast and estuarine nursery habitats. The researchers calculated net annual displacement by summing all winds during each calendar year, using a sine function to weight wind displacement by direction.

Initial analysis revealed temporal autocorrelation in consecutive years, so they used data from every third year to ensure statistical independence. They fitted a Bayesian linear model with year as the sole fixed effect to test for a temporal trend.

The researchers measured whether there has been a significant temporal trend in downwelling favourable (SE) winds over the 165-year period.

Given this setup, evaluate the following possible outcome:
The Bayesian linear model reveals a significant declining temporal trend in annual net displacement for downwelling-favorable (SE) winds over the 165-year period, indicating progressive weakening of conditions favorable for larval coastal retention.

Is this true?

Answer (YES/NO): YES